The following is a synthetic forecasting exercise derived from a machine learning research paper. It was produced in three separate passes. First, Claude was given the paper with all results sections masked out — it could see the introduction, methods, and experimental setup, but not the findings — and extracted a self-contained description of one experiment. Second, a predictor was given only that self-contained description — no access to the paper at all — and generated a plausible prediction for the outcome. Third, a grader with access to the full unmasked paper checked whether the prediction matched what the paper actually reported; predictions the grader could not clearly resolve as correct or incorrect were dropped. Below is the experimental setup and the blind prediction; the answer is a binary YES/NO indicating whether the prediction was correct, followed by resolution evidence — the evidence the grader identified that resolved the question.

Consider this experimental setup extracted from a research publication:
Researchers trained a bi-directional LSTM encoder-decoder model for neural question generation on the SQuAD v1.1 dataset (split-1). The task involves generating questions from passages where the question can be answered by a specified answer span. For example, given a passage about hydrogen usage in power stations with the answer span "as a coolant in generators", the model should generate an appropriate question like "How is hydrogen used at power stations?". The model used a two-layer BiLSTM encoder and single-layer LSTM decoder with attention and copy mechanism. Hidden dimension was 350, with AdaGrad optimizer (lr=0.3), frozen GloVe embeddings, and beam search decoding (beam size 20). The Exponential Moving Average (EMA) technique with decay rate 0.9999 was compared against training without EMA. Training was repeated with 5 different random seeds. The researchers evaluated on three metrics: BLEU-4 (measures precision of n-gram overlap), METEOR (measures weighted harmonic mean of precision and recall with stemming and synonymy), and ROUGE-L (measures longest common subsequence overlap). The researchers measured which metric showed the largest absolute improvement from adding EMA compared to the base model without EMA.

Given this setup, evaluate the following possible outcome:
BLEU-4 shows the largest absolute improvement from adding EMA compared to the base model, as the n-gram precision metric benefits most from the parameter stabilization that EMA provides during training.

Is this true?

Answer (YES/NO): YES